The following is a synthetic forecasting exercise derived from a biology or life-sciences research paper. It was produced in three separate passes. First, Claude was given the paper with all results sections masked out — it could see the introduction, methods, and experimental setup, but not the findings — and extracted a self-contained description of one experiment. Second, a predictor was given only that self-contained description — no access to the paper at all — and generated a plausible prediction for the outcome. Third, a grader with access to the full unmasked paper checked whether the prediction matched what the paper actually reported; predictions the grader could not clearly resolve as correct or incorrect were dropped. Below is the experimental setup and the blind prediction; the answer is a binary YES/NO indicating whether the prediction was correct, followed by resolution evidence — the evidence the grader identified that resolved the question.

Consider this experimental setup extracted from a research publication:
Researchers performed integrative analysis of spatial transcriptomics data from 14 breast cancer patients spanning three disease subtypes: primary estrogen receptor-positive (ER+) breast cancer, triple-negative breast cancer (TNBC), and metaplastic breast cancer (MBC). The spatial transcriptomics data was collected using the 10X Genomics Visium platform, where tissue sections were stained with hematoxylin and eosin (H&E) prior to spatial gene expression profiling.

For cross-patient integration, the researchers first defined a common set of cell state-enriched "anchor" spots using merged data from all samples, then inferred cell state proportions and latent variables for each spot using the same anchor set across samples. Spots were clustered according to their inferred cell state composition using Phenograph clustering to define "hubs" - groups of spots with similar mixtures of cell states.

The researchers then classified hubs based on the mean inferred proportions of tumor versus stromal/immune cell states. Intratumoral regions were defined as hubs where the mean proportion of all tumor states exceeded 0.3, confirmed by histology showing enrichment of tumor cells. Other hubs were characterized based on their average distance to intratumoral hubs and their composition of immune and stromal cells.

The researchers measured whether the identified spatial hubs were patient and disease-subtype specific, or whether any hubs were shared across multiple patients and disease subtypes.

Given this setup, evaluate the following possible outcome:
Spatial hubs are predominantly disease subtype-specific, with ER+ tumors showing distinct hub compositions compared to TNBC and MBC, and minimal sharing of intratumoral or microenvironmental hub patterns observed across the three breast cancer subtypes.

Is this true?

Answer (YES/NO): NO